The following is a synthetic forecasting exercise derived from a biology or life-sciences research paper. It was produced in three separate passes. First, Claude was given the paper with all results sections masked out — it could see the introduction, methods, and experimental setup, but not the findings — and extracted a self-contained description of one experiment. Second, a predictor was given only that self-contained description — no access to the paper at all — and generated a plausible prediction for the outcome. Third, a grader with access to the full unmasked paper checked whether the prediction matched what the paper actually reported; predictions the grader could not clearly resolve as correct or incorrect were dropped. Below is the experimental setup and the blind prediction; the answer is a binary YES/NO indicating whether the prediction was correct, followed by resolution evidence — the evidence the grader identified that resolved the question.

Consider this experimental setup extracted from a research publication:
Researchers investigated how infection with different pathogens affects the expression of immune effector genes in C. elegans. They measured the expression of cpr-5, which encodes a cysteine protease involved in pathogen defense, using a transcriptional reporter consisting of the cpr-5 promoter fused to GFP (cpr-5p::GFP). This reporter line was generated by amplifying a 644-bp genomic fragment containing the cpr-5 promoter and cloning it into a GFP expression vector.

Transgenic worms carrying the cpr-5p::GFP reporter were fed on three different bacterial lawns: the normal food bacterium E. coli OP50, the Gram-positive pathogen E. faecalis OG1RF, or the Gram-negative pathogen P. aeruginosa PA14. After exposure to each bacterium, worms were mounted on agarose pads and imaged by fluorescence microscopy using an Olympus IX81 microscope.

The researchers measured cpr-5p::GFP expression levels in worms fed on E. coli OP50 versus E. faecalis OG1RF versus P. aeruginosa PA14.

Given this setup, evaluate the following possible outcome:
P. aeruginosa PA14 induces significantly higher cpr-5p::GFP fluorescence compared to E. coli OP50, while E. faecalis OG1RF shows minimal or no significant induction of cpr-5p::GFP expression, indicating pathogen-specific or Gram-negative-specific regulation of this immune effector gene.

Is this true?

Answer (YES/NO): NO